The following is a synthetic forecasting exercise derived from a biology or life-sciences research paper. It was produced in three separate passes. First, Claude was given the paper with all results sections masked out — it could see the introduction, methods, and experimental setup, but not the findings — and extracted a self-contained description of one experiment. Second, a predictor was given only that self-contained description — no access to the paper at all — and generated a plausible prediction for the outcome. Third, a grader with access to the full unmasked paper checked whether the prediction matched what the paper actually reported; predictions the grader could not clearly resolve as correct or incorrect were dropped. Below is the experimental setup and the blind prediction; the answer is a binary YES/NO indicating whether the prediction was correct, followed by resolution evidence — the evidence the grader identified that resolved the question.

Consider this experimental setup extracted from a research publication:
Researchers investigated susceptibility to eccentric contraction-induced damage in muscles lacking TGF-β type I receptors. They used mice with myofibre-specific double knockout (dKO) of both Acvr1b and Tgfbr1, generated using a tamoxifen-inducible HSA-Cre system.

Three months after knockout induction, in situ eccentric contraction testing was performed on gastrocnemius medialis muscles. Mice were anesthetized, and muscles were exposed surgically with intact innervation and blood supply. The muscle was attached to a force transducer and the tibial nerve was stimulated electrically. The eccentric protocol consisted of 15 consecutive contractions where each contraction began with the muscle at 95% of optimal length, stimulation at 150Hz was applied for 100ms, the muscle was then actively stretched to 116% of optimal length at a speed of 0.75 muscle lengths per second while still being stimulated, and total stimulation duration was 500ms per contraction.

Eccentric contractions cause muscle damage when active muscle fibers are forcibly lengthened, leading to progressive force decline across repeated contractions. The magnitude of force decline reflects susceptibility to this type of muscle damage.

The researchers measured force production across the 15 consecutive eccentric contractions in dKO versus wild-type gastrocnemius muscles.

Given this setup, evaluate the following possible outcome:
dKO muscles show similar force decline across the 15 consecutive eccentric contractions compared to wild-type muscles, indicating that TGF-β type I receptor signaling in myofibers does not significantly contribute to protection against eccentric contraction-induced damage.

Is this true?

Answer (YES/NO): NO